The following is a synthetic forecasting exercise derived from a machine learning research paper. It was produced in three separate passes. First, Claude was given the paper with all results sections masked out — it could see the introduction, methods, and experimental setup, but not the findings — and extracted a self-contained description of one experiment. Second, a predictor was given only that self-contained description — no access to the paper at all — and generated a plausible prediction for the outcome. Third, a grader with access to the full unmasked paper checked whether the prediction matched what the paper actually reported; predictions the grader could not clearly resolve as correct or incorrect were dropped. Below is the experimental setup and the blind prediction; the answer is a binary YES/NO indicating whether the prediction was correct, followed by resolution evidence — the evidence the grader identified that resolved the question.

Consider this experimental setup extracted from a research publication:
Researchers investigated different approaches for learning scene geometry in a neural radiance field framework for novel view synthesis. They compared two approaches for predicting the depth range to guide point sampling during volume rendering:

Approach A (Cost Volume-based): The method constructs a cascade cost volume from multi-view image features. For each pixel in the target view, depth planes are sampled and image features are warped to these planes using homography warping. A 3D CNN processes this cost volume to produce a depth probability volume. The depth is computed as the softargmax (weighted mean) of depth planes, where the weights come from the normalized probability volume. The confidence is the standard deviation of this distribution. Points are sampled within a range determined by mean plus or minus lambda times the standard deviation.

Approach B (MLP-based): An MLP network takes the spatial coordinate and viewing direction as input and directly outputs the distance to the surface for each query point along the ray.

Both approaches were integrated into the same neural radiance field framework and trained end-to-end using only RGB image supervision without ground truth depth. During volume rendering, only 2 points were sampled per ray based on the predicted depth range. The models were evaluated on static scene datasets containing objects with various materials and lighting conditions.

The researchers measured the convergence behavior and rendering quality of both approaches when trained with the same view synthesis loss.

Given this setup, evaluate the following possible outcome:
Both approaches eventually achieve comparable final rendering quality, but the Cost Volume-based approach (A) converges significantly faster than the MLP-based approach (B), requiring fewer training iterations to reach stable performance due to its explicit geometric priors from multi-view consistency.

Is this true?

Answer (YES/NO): NO